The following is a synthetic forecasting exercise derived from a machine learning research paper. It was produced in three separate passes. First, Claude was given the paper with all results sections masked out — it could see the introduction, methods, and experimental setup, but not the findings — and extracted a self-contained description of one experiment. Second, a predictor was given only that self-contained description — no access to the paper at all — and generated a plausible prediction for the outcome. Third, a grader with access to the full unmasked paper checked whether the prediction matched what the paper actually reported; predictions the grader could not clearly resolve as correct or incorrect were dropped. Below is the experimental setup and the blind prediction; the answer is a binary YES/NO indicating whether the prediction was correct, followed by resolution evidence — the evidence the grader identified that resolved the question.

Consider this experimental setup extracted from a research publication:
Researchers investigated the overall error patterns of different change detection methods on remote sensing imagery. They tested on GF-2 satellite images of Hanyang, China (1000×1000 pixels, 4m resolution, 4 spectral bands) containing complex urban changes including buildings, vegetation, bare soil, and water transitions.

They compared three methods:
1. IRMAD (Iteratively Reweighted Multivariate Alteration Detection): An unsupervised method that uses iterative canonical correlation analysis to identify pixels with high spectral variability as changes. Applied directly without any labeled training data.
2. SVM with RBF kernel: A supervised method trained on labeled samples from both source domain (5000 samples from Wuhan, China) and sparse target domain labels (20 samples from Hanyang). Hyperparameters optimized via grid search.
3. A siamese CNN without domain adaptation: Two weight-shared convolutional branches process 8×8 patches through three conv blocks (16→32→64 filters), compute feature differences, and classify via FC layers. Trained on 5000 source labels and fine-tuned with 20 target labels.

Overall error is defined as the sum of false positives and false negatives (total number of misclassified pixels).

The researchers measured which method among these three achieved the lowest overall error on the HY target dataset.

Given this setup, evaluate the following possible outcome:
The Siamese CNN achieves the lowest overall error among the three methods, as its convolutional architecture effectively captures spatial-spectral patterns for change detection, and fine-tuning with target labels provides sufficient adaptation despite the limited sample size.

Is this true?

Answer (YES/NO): NO